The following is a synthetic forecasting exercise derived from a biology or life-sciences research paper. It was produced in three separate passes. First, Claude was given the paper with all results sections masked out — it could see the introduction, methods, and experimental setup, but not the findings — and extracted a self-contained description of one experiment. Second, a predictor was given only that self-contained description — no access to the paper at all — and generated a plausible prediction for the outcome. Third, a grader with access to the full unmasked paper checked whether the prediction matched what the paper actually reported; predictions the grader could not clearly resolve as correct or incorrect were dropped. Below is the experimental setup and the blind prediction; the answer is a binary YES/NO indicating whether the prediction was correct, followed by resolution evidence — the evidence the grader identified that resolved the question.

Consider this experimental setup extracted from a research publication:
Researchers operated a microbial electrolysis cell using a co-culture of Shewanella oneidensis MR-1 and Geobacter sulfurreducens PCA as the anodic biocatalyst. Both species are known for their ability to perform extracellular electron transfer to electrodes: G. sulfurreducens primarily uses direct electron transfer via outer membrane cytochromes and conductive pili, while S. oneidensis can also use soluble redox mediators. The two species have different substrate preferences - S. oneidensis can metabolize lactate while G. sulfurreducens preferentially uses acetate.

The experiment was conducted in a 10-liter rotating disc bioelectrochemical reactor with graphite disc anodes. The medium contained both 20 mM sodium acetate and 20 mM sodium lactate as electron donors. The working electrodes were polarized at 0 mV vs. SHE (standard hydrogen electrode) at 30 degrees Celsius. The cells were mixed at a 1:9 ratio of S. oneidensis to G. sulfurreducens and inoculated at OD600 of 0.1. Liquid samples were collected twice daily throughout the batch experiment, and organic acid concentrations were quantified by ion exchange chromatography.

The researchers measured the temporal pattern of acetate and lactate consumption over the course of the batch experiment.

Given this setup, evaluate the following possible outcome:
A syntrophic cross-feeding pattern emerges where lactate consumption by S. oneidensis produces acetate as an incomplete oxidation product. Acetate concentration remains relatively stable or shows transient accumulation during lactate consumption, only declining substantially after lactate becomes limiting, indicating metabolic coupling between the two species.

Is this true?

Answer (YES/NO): NO